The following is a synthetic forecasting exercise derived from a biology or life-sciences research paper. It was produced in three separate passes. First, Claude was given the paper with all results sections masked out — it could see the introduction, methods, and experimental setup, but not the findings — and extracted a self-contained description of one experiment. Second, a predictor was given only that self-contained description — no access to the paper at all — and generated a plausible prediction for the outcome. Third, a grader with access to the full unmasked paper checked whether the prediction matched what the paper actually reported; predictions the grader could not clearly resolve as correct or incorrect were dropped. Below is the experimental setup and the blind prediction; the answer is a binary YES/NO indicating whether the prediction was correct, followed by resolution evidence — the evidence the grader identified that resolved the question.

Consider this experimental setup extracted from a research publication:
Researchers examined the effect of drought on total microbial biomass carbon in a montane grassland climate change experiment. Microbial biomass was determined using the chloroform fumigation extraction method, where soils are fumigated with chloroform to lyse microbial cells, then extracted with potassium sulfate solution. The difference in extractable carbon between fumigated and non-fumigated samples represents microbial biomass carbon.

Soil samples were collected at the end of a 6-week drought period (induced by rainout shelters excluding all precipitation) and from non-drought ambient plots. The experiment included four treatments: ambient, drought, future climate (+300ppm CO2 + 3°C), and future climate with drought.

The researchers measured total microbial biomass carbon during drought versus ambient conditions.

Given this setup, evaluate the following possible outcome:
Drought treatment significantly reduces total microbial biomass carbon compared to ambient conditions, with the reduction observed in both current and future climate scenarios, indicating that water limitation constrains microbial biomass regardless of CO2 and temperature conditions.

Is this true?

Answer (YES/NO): NO